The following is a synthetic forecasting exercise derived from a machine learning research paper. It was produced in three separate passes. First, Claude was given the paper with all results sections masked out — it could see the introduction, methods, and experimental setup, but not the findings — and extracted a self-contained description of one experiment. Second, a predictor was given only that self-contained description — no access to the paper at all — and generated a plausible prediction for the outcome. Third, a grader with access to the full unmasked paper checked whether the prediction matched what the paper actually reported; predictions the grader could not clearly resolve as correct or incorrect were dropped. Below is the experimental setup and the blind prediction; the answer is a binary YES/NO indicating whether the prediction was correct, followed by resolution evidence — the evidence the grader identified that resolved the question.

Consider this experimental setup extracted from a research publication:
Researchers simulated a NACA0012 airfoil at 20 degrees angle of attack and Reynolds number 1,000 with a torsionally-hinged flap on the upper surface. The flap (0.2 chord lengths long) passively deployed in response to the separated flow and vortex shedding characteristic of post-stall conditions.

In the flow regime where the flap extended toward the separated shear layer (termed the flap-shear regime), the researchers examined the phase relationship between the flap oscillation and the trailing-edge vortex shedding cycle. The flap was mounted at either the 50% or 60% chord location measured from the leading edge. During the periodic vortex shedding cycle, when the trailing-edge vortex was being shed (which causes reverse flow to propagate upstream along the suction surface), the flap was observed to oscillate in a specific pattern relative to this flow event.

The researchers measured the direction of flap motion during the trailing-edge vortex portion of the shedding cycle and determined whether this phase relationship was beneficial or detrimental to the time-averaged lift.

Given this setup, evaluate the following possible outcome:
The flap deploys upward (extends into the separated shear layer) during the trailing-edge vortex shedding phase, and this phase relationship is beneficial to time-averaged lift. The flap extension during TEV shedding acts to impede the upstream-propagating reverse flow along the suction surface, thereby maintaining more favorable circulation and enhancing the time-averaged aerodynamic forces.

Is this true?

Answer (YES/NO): NO